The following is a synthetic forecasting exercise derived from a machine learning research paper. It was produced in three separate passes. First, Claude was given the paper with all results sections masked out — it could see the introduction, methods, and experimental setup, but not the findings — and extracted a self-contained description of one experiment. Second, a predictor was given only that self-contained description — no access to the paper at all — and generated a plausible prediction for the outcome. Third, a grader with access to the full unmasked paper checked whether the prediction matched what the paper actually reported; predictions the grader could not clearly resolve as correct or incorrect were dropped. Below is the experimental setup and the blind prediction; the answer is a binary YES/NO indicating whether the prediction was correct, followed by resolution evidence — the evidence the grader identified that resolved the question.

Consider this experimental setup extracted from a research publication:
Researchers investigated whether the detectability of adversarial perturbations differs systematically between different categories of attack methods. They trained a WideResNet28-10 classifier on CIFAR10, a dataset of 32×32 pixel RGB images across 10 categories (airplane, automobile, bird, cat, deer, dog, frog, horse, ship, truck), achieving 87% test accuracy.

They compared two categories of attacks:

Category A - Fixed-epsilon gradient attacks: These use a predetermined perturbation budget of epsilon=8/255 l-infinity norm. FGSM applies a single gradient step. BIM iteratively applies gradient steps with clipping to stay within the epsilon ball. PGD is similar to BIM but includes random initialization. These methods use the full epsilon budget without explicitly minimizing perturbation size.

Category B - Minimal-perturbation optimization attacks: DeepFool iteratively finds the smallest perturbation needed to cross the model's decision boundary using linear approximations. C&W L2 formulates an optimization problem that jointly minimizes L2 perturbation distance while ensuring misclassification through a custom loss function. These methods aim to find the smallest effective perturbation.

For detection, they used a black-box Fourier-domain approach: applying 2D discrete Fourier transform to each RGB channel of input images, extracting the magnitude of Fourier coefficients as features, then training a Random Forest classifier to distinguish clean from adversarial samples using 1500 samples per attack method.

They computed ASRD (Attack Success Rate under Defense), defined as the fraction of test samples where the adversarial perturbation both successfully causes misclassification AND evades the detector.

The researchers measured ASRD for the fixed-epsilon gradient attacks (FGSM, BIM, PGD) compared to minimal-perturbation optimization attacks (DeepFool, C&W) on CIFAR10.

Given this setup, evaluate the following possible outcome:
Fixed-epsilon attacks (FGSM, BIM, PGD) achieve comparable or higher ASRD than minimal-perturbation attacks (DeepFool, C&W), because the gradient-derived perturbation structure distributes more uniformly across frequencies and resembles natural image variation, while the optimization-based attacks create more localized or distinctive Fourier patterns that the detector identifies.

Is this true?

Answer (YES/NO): NO